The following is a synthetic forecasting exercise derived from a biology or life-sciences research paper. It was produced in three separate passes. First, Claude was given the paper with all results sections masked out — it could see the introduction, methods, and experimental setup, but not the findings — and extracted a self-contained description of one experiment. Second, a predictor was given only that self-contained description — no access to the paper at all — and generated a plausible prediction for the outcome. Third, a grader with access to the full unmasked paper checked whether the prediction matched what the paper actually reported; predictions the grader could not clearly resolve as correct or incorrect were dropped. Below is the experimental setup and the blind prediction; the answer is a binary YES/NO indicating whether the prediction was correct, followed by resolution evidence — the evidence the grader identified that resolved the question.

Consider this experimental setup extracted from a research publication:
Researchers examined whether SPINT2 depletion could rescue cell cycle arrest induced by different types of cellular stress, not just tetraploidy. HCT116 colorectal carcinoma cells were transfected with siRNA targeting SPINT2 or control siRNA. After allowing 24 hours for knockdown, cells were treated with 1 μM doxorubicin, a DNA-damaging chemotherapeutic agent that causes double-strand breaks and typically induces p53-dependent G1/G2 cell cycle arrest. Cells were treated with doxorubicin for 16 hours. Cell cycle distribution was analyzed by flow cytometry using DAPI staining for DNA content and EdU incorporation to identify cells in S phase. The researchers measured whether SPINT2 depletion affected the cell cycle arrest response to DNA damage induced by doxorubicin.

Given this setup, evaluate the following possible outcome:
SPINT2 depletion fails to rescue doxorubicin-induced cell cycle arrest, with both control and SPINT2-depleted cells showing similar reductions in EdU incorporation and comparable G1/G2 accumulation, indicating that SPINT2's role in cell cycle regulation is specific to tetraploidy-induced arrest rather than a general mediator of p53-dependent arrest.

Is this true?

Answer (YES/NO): NO